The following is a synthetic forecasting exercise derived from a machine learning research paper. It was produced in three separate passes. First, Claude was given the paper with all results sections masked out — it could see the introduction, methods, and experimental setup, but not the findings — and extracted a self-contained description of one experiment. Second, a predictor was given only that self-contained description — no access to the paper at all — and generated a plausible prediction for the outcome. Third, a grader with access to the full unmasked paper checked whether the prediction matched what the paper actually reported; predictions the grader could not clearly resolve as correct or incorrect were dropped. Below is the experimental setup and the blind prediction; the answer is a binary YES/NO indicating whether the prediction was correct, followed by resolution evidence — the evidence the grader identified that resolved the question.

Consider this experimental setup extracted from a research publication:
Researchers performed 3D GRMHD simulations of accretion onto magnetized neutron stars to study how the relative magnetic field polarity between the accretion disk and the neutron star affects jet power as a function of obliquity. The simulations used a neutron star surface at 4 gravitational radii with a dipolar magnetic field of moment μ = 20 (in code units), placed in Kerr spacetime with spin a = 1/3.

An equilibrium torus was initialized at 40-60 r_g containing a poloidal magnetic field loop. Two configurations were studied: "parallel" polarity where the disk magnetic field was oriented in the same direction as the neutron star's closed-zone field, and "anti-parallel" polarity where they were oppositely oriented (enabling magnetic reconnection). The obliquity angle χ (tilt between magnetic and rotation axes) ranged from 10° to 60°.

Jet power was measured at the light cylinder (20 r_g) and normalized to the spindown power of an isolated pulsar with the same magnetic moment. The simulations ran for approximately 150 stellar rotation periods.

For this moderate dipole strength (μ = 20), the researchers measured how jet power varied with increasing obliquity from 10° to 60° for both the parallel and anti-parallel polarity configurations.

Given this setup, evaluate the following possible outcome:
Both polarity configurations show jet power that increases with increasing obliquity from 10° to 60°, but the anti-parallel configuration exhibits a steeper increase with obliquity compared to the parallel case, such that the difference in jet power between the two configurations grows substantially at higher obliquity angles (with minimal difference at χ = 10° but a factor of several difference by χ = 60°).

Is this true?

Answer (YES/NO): NO